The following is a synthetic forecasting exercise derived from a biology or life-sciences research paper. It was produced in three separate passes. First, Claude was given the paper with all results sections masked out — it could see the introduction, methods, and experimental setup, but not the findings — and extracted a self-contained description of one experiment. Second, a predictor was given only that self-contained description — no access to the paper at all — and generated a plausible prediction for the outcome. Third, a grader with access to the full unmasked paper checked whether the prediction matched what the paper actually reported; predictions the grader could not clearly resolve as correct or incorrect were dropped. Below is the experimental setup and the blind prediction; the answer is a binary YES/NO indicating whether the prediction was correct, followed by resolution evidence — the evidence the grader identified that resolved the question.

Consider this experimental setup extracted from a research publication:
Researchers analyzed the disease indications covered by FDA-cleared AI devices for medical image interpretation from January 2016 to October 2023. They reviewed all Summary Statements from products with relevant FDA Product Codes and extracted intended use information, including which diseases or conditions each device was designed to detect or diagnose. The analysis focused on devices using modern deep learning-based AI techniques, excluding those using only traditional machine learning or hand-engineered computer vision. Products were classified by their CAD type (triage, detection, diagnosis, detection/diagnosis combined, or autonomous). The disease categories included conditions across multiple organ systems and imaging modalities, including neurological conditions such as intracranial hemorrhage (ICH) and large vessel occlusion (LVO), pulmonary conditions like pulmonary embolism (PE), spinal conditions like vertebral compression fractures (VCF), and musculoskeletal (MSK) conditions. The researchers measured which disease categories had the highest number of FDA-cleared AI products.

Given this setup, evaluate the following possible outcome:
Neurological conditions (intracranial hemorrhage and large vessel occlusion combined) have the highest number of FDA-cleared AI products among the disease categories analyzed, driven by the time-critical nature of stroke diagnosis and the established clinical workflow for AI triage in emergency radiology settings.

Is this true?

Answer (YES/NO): NO